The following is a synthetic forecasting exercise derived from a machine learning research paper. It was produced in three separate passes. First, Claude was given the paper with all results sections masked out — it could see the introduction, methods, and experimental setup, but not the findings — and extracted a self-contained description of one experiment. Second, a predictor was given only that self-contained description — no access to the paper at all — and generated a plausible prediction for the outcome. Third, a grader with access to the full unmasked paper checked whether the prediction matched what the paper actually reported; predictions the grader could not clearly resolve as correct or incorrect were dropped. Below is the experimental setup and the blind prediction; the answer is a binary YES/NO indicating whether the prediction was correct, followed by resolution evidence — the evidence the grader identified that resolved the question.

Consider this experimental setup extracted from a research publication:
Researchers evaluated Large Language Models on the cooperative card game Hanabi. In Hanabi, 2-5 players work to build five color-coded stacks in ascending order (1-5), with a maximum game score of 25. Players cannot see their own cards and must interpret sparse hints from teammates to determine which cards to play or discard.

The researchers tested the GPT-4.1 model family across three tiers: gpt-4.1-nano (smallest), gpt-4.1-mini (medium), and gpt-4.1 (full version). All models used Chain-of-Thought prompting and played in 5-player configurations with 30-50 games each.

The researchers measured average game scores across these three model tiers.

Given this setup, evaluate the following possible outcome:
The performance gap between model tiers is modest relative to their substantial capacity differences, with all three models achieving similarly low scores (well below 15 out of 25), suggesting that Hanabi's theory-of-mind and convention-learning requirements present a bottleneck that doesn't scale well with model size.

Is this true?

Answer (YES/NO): NO